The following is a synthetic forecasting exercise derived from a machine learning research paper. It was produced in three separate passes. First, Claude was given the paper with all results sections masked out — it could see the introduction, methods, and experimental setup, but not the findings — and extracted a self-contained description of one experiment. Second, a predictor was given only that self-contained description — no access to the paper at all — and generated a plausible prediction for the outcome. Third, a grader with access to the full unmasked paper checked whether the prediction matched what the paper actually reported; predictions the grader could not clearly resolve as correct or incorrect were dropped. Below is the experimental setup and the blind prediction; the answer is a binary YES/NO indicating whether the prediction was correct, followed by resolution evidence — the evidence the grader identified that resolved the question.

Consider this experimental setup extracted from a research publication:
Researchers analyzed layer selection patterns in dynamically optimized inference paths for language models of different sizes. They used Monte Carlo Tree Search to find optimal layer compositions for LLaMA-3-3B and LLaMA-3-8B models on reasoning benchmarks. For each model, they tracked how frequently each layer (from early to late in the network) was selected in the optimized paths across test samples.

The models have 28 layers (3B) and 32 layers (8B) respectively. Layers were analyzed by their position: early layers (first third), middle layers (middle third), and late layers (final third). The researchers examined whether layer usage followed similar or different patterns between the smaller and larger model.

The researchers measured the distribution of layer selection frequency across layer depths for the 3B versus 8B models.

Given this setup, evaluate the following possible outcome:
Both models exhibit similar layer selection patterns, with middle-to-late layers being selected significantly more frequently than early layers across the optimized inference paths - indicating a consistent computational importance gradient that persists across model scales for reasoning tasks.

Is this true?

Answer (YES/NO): NO